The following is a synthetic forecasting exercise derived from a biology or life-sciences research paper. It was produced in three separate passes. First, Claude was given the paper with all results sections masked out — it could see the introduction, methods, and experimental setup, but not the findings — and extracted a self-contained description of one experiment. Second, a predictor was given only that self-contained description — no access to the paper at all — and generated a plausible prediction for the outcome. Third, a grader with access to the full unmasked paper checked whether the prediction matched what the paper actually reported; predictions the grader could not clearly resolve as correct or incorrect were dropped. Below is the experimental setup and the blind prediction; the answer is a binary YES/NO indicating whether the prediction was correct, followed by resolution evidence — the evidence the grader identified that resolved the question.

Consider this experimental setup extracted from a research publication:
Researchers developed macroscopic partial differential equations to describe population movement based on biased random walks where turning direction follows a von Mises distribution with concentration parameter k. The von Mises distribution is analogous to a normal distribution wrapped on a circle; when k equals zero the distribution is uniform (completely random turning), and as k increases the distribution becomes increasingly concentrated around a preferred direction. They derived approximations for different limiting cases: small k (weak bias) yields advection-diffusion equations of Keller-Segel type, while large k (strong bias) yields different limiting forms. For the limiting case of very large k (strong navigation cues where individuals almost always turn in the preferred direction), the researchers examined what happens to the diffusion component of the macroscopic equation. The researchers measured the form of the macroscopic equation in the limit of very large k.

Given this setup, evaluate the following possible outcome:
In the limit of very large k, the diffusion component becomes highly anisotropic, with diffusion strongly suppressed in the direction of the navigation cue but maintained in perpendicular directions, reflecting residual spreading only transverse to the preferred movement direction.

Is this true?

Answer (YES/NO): YES